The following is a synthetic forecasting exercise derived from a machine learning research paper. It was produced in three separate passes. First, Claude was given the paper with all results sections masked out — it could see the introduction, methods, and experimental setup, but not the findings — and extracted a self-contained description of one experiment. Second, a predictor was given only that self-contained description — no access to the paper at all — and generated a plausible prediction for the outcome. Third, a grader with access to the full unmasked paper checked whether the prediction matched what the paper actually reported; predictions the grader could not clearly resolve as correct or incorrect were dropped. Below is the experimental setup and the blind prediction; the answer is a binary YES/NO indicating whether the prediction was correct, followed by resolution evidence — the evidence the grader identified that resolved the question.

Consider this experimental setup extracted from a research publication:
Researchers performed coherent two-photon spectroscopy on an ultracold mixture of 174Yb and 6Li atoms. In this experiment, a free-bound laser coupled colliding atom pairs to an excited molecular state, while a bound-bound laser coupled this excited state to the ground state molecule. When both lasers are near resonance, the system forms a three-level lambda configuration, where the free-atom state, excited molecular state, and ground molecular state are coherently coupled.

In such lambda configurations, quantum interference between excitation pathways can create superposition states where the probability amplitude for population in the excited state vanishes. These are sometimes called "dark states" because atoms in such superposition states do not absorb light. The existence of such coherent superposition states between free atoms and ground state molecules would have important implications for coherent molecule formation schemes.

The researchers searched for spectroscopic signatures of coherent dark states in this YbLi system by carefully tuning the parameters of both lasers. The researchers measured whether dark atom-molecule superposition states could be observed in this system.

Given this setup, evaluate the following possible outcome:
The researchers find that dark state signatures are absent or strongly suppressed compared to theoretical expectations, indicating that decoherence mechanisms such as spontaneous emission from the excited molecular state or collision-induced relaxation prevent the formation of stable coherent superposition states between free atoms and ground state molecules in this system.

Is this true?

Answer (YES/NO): NO